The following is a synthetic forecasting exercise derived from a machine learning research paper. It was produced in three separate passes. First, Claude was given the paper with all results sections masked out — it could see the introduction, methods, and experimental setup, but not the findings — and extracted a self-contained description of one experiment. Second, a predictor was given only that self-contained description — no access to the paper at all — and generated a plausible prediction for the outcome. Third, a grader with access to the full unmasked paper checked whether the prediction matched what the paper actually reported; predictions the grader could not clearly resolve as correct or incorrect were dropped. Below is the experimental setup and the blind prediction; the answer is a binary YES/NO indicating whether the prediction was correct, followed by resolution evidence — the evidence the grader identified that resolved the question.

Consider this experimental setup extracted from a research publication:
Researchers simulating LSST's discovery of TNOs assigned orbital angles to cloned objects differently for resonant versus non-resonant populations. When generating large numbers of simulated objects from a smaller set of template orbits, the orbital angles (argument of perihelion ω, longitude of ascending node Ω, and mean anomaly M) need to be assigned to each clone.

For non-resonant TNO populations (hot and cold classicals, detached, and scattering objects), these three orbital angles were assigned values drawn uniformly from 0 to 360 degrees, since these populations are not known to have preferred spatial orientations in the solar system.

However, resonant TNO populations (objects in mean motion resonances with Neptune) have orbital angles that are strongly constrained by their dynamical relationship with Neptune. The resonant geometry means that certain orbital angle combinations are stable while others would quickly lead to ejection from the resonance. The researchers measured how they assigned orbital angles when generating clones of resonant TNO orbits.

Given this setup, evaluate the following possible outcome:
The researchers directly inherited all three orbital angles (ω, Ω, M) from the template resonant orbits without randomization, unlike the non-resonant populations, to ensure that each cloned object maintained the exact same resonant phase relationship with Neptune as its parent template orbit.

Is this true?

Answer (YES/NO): NO